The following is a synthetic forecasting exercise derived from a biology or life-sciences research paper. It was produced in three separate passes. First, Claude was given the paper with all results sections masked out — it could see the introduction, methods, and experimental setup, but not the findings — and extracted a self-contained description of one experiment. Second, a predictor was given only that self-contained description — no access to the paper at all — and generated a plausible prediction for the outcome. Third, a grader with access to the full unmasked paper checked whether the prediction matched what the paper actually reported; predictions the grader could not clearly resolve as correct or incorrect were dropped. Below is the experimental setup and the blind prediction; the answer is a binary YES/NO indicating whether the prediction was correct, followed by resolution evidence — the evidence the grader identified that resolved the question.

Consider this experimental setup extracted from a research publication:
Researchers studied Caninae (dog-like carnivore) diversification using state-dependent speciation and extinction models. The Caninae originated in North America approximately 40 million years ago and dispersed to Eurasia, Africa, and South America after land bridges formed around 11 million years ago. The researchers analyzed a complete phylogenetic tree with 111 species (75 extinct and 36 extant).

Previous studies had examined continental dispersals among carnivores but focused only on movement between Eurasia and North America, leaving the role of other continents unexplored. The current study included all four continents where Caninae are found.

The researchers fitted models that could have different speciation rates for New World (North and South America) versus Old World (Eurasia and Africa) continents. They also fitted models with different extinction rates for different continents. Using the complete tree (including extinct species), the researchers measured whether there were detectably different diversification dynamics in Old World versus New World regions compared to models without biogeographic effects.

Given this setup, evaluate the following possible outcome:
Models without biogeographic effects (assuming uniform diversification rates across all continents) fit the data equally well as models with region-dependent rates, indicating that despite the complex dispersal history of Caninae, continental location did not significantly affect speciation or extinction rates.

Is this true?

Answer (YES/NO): NO